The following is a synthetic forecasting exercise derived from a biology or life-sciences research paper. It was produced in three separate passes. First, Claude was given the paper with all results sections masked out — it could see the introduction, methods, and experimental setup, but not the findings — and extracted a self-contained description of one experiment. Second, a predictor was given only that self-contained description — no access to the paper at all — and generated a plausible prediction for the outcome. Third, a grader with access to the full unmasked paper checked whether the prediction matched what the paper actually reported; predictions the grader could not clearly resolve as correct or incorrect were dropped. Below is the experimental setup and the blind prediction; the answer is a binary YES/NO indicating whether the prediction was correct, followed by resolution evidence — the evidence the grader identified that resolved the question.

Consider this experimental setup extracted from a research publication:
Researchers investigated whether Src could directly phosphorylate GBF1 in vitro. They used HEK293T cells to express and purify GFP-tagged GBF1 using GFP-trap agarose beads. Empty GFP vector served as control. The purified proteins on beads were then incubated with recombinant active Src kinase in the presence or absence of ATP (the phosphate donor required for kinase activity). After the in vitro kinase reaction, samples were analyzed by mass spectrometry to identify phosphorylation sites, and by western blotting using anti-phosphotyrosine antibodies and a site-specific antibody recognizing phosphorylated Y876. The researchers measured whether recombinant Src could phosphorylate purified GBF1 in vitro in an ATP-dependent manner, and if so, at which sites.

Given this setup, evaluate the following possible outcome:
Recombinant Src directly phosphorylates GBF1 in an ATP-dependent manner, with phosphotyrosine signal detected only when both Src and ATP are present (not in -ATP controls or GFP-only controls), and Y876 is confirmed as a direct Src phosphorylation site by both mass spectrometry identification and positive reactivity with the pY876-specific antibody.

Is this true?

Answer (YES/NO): NO